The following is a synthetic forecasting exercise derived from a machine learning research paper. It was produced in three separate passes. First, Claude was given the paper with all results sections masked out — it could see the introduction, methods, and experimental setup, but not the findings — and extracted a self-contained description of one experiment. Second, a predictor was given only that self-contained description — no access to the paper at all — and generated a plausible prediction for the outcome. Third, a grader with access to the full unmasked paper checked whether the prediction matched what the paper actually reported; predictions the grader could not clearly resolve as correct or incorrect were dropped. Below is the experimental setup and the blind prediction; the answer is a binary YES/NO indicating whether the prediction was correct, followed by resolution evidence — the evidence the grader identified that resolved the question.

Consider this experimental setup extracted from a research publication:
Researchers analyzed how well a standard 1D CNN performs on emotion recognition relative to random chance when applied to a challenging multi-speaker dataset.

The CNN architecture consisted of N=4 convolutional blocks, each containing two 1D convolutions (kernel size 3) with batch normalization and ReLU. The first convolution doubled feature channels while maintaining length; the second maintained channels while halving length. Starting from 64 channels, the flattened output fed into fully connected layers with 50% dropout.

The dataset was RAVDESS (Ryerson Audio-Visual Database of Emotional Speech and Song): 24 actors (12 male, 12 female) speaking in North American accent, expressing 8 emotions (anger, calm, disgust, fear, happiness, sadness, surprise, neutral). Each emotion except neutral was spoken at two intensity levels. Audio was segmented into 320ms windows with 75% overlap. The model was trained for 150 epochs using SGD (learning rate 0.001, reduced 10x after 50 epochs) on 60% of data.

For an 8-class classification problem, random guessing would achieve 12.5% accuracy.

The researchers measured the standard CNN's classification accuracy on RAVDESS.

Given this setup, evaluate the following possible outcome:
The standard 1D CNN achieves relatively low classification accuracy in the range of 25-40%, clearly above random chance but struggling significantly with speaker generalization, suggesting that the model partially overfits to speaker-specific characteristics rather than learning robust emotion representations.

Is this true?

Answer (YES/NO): NO